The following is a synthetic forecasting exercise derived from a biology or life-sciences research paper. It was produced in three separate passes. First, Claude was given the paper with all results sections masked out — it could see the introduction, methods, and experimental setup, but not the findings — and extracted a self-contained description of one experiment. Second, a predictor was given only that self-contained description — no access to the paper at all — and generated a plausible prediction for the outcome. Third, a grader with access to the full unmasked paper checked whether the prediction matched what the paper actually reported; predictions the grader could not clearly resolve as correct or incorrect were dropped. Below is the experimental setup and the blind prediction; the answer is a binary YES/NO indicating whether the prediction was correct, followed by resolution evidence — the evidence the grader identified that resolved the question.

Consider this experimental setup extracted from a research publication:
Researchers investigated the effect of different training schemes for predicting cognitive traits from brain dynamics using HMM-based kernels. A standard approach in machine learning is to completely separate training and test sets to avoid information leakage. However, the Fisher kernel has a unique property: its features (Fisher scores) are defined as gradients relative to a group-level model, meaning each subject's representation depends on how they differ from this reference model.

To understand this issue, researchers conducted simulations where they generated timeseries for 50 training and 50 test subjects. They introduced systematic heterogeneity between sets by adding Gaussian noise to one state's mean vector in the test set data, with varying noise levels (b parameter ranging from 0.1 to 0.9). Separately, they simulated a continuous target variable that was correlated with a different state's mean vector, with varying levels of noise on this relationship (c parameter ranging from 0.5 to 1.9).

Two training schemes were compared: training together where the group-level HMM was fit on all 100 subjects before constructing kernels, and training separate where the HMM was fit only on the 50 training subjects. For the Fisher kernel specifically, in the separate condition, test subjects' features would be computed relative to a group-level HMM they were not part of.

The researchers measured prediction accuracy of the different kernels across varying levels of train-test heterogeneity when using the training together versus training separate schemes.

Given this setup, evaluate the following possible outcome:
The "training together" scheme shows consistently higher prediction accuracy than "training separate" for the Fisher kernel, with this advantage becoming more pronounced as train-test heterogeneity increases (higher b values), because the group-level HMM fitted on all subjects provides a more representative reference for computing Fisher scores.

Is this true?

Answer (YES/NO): NO